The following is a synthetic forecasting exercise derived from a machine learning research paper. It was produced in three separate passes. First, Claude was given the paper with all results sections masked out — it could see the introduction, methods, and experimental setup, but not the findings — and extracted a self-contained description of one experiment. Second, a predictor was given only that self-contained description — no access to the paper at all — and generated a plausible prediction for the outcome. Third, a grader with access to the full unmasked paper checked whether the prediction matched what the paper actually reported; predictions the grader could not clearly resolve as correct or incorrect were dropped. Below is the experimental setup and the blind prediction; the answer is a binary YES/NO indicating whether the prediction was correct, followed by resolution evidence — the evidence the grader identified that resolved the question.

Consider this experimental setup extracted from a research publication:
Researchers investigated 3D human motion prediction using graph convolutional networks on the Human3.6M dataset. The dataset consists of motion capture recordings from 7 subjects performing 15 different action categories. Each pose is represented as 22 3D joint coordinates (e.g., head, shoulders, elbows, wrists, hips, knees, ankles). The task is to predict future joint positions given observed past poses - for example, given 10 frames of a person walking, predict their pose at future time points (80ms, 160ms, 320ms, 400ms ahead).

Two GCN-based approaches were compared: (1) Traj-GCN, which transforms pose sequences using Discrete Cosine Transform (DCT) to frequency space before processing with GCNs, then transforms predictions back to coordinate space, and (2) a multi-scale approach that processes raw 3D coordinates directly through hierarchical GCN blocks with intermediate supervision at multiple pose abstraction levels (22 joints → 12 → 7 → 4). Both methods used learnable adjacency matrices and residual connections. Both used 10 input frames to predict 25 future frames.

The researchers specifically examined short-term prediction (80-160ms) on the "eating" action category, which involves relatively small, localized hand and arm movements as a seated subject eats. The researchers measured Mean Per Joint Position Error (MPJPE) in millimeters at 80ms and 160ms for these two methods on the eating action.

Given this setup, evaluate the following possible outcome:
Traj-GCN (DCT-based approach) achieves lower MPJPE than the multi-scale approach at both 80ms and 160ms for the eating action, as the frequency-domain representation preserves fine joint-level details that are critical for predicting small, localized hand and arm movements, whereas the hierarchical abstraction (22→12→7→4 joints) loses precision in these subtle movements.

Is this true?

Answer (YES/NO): YES